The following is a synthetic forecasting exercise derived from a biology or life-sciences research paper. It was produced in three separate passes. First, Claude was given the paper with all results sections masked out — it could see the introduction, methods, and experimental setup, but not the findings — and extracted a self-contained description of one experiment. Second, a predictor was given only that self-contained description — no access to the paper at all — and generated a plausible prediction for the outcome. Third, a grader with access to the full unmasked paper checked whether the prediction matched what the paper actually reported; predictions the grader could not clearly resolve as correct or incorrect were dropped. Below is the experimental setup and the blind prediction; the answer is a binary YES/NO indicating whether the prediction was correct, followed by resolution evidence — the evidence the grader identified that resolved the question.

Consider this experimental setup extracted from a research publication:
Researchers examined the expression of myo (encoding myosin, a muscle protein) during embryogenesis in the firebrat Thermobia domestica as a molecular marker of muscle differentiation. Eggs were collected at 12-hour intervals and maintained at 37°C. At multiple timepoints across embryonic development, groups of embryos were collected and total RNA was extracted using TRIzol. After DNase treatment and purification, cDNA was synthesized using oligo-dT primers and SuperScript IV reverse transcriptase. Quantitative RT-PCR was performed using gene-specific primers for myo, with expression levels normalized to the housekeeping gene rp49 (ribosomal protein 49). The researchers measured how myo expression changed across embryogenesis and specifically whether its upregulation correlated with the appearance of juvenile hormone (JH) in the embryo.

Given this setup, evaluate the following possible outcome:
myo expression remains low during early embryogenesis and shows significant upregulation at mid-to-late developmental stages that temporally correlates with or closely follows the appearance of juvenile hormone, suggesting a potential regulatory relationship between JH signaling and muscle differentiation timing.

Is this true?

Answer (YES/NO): NO